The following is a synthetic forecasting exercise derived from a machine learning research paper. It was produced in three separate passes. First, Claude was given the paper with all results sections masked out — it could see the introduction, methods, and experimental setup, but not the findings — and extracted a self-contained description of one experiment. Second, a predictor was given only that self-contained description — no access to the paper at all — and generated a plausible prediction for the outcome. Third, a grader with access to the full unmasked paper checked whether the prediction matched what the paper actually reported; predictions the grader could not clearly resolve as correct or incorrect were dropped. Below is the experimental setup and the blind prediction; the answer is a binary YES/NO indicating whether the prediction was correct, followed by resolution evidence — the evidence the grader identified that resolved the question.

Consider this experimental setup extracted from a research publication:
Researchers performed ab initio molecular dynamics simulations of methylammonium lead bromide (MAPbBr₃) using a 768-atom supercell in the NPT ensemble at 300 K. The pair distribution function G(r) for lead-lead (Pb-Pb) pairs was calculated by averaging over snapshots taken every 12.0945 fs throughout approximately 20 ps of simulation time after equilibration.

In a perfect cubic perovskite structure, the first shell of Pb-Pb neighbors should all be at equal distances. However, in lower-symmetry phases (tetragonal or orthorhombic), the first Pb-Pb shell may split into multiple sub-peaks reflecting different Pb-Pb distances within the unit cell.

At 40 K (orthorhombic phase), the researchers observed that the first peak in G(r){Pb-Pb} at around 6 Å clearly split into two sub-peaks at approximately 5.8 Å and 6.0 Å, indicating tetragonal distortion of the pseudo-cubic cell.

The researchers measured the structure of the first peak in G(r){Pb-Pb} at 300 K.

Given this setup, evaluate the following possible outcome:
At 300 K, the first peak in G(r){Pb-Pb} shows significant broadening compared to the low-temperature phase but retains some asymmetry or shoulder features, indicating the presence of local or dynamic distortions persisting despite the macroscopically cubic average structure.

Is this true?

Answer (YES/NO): NO